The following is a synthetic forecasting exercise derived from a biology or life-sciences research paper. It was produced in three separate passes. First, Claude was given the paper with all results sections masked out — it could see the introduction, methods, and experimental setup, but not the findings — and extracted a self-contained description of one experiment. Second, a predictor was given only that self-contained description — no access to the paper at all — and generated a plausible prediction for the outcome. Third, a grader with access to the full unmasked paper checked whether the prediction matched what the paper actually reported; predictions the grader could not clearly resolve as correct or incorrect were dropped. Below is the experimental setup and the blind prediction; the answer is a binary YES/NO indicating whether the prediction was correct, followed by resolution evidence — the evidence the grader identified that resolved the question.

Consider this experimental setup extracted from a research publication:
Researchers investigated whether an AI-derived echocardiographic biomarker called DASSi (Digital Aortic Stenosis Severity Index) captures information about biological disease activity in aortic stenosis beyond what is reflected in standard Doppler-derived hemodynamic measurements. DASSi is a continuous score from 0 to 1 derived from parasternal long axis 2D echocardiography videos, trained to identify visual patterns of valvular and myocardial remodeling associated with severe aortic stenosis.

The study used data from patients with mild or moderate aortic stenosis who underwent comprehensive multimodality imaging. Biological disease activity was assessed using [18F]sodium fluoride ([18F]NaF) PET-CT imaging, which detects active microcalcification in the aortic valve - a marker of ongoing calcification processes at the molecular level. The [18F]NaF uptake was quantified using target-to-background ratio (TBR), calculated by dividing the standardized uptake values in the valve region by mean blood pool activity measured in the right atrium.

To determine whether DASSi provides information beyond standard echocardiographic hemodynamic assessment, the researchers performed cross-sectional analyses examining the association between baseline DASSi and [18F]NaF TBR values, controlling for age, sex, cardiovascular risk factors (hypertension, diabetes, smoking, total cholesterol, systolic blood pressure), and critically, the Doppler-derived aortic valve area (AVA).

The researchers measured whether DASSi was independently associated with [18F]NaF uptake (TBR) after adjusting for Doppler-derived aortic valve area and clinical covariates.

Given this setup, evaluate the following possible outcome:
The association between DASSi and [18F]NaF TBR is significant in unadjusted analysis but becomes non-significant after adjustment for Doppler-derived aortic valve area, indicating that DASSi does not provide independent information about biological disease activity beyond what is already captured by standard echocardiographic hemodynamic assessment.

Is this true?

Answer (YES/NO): NO